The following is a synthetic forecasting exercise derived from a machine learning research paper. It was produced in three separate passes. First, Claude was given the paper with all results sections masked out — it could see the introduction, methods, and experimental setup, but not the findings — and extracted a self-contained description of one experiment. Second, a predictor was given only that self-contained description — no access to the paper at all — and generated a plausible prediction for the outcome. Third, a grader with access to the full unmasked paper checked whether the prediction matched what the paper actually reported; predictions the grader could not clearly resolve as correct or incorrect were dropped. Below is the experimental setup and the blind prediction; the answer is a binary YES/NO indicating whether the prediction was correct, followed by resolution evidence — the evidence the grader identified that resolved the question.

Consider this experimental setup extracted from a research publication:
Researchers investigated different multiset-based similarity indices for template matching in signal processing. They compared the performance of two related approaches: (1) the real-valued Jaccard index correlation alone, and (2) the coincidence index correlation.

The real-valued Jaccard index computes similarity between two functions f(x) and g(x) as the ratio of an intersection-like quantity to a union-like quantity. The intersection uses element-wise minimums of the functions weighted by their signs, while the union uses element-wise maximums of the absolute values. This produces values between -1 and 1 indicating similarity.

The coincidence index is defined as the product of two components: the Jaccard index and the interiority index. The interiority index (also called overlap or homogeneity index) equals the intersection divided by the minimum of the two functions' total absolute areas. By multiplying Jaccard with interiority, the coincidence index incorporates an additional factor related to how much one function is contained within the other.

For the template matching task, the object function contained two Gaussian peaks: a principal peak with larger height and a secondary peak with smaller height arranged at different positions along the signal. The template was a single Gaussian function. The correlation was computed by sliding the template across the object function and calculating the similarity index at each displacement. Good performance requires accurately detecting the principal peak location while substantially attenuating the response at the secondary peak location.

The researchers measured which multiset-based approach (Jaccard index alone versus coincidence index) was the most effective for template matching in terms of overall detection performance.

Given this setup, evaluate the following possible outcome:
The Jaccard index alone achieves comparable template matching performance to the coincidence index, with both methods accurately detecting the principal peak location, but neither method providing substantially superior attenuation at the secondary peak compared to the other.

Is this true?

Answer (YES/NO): NO